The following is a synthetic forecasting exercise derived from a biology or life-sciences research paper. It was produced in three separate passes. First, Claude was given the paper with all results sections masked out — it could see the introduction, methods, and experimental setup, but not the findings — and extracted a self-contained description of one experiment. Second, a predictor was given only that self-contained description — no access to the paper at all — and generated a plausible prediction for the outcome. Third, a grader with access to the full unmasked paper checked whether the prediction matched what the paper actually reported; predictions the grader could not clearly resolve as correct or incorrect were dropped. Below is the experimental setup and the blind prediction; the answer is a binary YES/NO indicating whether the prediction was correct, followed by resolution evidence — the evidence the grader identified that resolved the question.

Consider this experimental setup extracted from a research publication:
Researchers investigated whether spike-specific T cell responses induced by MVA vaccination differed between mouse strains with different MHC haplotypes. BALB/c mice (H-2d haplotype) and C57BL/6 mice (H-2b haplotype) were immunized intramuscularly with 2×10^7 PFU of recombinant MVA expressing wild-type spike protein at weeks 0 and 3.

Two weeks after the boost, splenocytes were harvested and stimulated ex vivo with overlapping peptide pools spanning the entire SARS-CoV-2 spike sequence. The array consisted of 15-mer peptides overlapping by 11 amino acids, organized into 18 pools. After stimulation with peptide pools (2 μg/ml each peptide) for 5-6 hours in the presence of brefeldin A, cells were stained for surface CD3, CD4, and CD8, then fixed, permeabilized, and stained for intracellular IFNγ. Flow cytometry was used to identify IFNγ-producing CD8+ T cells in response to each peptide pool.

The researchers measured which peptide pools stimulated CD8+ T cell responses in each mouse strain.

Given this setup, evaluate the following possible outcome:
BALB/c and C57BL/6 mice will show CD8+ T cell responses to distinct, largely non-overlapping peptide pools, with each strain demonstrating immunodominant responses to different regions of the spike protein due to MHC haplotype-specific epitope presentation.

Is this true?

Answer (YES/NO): NO